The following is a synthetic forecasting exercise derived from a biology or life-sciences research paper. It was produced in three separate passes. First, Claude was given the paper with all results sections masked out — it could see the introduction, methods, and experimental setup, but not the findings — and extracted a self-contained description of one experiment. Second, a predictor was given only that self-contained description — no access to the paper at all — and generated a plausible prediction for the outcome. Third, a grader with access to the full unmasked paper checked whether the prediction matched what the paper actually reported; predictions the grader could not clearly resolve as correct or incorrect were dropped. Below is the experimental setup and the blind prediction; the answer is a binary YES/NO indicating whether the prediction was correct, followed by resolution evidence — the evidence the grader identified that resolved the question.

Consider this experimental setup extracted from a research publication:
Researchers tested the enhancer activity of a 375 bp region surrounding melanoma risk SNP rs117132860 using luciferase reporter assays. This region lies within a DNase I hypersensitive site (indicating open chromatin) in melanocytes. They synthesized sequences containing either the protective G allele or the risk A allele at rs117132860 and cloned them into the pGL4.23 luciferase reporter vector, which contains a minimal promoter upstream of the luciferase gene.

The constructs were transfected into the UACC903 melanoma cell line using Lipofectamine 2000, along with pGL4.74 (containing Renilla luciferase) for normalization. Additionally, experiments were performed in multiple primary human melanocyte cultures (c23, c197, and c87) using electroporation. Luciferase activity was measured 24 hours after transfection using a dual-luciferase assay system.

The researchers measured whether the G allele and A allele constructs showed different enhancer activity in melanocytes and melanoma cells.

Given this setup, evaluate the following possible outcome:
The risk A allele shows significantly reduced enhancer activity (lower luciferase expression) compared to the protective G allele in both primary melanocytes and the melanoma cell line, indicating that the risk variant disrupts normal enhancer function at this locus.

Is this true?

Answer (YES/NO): YES